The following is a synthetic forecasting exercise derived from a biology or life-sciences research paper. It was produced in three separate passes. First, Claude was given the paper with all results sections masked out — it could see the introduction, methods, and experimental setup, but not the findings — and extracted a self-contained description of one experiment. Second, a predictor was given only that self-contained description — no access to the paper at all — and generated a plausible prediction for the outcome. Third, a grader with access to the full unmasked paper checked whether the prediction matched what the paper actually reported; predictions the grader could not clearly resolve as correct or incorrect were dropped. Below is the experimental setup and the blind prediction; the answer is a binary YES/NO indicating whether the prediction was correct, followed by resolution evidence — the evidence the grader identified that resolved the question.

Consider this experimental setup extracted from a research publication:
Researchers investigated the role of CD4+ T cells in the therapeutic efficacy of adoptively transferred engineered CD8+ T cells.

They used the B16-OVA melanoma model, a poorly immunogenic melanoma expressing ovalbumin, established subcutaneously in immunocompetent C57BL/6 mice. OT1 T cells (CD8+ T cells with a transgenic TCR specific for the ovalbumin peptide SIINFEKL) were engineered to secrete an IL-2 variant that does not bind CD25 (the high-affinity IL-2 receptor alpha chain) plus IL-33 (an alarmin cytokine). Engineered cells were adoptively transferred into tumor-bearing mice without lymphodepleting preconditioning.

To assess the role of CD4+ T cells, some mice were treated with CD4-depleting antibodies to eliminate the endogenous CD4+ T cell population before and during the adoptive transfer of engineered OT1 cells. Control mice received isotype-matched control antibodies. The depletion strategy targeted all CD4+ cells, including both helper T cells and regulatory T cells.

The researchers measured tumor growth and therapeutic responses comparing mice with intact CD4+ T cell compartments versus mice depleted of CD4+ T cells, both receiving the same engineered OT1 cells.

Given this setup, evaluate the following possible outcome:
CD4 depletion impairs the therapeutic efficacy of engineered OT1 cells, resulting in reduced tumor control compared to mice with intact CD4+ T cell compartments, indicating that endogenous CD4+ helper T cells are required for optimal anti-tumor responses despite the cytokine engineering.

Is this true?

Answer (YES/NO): NO